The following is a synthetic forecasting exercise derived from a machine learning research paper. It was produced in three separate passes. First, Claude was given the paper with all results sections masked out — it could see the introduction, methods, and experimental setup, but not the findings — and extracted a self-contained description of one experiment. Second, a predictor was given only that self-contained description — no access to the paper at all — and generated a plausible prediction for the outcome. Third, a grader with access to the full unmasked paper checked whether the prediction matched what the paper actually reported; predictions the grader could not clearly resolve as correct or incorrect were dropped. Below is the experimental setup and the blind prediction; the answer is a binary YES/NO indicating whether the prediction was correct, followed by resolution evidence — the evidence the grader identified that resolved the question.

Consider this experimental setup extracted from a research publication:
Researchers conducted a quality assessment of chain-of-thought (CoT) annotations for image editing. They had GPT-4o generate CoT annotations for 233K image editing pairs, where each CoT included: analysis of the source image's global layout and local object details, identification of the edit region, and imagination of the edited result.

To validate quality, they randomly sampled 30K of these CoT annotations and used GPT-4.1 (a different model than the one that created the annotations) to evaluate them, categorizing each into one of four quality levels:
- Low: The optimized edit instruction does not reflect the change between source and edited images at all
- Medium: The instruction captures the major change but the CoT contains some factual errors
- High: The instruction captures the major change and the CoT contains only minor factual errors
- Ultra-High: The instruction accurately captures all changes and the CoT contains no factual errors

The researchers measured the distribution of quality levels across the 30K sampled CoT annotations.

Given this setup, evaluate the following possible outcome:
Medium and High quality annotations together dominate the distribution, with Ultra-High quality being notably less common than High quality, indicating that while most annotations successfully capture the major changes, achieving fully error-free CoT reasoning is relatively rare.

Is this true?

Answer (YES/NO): NO